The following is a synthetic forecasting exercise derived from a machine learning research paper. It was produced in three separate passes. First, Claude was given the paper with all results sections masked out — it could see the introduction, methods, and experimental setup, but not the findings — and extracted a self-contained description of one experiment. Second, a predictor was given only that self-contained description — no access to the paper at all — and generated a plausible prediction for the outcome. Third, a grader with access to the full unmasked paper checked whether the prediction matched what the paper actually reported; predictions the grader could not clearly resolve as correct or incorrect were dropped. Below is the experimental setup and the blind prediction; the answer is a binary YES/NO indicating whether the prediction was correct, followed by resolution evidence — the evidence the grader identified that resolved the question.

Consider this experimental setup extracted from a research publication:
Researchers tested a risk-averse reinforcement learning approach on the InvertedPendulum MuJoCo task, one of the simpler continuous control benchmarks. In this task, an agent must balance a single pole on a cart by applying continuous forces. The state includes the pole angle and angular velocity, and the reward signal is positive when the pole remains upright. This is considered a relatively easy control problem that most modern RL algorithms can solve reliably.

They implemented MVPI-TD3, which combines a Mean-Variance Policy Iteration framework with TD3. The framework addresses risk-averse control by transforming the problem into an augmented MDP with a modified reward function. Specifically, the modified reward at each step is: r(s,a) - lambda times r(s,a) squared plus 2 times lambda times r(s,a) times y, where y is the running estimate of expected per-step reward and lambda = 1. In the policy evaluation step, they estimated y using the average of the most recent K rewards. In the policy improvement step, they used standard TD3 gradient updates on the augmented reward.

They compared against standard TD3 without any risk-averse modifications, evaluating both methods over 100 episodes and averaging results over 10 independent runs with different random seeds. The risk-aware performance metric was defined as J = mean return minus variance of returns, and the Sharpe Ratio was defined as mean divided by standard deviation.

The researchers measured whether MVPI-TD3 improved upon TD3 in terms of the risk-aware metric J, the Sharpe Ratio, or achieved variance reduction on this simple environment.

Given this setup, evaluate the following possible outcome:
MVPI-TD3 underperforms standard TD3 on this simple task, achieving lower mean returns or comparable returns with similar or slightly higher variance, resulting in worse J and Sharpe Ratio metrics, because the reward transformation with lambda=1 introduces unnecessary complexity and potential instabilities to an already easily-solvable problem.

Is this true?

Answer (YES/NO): NO